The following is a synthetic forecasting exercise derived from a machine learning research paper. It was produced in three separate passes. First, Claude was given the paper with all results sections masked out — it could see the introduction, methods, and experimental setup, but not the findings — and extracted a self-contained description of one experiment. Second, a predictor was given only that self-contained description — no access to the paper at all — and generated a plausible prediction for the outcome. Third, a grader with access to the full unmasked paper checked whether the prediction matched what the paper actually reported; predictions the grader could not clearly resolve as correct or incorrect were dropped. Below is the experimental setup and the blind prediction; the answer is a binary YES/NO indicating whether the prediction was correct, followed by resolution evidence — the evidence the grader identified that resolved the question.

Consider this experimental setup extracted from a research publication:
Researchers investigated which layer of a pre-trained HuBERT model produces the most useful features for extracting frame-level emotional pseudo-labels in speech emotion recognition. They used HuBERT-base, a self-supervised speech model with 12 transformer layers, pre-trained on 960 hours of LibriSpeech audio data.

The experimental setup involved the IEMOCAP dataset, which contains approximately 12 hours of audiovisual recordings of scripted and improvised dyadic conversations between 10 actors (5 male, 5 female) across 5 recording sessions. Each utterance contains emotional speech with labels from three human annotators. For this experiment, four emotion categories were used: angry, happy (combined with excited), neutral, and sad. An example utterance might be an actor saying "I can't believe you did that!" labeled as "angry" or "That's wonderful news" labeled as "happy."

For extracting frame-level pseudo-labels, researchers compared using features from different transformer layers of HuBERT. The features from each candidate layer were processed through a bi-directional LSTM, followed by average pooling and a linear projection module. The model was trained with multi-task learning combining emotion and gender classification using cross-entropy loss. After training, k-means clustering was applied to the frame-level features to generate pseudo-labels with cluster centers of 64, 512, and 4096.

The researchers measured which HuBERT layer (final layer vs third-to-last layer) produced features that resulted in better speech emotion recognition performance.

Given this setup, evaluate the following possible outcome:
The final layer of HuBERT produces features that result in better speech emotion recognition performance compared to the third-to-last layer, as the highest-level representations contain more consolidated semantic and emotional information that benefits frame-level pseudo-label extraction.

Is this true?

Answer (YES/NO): NO